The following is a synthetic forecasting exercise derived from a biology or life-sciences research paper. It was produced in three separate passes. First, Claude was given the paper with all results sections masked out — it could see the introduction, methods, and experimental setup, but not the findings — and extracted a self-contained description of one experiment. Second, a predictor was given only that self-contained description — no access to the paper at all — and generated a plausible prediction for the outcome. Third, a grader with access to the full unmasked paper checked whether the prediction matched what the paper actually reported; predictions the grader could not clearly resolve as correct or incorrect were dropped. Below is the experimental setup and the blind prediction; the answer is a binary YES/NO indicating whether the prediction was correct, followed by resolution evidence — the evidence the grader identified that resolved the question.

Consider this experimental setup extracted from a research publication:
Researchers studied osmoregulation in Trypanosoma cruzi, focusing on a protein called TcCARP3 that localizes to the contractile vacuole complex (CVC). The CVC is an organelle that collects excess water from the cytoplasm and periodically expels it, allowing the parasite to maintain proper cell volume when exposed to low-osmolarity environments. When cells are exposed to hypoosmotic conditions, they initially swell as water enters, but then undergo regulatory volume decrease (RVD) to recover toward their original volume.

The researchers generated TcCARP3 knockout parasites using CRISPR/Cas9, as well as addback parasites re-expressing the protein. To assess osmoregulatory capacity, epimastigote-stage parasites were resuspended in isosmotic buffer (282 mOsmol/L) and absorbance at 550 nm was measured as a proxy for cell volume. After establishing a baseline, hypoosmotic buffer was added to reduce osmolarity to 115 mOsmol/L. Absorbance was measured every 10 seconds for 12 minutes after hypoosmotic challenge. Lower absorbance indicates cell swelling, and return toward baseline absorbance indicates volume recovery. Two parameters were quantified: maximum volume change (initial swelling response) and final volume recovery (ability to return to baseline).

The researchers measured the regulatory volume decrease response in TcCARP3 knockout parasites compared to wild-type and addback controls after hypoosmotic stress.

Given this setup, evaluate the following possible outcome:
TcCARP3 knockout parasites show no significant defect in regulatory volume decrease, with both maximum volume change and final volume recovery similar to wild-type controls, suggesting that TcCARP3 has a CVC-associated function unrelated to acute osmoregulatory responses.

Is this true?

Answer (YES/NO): NO